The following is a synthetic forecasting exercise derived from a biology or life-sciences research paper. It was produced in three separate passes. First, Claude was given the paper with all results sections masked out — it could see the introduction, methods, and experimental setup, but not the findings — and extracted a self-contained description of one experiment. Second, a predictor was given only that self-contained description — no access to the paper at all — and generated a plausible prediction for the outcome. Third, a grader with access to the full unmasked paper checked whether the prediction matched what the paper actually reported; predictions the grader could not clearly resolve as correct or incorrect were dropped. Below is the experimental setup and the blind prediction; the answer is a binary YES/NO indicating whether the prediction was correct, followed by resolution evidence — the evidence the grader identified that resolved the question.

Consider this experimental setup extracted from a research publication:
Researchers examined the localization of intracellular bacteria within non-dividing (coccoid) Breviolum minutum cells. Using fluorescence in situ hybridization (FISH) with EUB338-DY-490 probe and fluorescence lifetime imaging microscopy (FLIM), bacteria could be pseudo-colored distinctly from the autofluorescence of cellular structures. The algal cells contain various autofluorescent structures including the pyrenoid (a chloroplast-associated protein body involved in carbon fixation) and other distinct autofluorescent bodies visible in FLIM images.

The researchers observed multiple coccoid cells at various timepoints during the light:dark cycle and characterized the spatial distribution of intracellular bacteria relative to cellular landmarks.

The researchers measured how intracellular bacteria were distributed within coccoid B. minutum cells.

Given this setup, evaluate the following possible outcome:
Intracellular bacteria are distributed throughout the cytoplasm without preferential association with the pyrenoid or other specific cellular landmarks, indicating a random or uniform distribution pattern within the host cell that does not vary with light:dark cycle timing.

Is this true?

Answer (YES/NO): YES